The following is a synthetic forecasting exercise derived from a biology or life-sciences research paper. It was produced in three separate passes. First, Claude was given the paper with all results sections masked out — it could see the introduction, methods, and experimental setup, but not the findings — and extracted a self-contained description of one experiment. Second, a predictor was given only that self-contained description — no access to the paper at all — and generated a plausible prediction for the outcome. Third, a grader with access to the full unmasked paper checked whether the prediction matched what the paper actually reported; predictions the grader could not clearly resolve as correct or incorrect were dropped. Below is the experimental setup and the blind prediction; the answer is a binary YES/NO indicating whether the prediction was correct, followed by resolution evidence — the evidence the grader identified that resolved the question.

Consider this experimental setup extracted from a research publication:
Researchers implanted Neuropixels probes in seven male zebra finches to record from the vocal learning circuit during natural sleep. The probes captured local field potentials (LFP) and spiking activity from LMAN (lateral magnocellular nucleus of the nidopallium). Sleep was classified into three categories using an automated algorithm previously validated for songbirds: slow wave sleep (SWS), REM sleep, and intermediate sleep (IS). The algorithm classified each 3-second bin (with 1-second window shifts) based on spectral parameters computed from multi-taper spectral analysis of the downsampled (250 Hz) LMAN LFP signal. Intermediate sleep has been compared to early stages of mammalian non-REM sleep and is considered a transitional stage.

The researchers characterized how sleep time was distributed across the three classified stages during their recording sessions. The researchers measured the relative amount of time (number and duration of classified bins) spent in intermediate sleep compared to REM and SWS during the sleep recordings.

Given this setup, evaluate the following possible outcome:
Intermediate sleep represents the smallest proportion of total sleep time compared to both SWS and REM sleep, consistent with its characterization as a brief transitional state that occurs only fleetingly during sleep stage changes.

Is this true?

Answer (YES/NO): YES